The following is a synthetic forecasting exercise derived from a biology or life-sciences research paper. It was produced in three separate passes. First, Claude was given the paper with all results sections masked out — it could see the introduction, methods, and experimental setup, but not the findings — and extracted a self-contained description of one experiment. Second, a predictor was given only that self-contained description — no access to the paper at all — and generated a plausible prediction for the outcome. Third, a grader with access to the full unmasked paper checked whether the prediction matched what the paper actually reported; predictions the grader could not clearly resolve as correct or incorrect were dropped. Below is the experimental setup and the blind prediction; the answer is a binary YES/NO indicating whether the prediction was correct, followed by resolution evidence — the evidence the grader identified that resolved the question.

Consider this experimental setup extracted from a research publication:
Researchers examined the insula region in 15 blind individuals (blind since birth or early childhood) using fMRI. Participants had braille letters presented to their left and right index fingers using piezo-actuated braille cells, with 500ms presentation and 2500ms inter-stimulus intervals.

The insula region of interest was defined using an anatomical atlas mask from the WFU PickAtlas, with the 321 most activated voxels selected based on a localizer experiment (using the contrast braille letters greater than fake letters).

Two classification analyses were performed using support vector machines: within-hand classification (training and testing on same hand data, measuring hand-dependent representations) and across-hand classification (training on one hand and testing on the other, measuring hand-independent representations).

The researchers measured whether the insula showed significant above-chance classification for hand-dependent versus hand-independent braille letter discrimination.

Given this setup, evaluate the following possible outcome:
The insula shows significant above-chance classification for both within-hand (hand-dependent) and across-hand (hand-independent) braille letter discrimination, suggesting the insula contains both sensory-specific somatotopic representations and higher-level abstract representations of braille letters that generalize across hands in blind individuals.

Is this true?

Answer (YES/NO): YES